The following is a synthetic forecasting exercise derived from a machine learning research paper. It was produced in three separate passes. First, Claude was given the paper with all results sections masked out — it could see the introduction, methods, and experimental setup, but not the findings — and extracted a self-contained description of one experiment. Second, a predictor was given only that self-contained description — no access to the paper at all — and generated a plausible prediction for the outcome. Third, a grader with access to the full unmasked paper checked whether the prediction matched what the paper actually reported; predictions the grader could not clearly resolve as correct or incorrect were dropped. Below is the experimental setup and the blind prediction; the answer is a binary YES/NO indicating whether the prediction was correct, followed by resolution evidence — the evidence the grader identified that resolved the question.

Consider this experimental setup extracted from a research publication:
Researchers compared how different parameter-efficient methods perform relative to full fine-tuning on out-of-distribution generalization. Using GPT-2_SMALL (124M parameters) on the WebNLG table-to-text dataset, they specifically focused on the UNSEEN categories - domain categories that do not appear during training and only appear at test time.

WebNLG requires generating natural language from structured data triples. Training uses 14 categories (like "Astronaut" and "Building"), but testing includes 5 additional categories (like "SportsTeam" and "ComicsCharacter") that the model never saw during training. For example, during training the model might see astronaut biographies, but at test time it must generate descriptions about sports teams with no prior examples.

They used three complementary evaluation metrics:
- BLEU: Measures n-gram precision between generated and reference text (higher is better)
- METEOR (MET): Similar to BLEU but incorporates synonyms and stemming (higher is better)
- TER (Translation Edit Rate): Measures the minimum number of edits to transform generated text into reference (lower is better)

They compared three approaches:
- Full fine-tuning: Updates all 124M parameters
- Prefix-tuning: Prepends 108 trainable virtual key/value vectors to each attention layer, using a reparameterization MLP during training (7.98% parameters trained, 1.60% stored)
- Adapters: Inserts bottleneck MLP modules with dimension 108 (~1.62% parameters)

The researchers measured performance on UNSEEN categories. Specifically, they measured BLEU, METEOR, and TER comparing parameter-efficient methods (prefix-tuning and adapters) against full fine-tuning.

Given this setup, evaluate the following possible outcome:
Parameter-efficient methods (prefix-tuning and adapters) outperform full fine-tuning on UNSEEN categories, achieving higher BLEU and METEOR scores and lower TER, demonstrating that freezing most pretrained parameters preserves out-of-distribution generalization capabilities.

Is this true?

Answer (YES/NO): YES